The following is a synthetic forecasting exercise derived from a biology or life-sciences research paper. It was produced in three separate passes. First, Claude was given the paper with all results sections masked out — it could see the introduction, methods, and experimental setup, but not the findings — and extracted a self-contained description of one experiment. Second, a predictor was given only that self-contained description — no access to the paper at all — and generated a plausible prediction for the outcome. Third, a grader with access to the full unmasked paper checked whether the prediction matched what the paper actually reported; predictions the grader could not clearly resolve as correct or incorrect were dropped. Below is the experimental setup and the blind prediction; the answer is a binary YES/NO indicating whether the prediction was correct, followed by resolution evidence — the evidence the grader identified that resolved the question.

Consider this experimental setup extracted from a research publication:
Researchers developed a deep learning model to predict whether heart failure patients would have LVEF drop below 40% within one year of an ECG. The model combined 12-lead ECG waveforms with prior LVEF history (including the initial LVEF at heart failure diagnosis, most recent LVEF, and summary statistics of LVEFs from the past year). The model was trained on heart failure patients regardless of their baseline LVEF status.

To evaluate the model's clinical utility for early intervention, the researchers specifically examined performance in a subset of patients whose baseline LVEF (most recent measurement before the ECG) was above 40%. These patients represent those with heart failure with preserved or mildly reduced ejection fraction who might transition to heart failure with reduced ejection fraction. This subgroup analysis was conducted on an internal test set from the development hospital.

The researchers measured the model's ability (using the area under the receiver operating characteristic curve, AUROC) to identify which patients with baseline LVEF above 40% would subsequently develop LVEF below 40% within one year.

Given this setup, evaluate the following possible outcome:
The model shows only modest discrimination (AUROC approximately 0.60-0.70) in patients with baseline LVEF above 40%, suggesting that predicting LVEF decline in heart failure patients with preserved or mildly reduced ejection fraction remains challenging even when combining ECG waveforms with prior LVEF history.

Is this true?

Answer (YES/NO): NO